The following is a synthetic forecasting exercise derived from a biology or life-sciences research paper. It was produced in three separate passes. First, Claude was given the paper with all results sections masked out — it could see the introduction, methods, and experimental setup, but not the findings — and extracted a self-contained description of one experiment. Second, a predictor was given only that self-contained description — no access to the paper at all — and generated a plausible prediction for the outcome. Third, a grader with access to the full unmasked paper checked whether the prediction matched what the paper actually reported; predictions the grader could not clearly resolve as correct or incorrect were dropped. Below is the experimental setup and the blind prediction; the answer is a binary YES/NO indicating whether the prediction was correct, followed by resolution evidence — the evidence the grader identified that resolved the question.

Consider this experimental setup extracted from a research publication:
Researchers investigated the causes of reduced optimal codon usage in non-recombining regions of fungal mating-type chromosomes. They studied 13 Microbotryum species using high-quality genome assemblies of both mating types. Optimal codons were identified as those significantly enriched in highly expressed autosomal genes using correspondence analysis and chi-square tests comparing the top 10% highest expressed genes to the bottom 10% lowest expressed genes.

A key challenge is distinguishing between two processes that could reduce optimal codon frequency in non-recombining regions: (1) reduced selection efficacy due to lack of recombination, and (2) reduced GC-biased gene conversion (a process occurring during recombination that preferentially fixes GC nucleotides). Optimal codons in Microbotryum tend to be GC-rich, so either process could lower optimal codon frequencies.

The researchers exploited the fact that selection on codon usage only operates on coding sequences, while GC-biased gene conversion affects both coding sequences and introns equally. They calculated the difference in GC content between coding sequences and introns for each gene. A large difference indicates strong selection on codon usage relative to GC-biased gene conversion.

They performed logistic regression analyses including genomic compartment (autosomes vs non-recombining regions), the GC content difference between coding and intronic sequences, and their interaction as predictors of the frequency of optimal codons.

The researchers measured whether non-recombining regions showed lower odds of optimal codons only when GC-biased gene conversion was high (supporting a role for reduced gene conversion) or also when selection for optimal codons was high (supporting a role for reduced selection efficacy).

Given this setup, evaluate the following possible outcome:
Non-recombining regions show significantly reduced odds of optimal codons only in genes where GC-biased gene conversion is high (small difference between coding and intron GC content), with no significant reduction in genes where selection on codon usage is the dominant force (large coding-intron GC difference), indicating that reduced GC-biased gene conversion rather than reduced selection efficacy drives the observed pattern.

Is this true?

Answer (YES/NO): NO